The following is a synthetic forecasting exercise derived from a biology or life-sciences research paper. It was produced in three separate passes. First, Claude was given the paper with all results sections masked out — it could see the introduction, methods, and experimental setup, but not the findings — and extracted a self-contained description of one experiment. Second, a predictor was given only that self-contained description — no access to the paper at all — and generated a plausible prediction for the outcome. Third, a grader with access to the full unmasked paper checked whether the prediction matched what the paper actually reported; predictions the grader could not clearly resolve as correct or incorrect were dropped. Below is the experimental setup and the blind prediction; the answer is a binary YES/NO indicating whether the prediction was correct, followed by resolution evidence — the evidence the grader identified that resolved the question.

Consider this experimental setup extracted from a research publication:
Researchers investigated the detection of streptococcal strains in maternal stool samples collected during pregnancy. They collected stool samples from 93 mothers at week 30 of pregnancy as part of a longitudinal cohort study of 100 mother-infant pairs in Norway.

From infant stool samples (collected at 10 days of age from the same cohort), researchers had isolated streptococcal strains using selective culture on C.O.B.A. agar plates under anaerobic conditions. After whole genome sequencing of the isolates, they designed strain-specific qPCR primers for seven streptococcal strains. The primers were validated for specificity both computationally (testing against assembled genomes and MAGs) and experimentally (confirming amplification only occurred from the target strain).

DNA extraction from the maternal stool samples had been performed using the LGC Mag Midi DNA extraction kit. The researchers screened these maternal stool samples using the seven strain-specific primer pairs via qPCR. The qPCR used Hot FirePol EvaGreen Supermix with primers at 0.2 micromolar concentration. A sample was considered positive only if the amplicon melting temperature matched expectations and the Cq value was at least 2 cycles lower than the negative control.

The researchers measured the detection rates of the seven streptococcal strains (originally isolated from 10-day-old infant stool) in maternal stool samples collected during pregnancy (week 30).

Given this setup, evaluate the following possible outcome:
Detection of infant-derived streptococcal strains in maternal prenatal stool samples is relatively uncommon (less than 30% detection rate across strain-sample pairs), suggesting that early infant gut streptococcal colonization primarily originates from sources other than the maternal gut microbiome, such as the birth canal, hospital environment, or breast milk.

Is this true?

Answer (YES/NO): NO